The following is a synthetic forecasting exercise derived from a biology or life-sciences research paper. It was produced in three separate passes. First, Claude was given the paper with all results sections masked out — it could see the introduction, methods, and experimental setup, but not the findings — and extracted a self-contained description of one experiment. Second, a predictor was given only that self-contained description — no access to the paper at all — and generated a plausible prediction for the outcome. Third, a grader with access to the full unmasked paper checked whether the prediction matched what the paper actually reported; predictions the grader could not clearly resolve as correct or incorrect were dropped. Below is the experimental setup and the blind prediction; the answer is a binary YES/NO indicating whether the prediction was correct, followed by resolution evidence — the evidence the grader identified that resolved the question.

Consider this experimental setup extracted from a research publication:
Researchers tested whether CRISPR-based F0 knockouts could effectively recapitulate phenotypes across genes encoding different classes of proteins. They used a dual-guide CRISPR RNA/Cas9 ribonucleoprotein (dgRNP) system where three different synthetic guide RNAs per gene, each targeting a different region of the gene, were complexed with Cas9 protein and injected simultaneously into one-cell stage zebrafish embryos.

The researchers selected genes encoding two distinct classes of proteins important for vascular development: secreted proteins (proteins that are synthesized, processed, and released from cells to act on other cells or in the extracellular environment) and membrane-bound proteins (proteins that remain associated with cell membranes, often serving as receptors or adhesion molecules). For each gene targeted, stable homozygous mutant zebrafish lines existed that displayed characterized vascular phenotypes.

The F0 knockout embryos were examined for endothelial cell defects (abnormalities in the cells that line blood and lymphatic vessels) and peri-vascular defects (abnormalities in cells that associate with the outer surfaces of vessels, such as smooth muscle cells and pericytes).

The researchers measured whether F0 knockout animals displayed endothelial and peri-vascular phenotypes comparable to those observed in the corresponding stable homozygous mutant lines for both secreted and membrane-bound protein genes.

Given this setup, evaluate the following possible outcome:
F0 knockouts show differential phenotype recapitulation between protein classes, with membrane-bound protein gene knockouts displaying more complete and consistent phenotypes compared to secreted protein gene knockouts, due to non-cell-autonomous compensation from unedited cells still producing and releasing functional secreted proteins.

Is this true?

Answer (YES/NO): NO